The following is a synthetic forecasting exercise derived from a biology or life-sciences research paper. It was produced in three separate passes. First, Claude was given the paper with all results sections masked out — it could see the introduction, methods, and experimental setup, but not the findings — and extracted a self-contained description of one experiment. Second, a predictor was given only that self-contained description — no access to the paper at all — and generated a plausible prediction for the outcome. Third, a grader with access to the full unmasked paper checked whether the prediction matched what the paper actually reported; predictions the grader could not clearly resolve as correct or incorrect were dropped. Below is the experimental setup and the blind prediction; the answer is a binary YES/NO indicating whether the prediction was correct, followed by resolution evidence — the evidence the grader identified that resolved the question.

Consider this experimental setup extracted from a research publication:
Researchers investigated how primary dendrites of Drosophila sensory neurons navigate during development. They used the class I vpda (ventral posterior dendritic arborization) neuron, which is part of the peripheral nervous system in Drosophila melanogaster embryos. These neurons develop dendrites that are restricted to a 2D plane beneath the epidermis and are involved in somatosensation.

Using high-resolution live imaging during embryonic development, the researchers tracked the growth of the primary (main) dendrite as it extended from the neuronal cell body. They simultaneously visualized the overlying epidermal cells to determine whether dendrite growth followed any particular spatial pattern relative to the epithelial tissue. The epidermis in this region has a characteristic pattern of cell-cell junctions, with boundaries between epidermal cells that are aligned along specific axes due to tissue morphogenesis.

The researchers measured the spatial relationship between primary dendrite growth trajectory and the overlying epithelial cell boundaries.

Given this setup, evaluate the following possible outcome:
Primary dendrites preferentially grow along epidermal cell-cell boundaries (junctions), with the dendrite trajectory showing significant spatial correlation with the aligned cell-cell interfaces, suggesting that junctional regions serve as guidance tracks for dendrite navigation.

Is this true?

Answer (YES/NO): YES